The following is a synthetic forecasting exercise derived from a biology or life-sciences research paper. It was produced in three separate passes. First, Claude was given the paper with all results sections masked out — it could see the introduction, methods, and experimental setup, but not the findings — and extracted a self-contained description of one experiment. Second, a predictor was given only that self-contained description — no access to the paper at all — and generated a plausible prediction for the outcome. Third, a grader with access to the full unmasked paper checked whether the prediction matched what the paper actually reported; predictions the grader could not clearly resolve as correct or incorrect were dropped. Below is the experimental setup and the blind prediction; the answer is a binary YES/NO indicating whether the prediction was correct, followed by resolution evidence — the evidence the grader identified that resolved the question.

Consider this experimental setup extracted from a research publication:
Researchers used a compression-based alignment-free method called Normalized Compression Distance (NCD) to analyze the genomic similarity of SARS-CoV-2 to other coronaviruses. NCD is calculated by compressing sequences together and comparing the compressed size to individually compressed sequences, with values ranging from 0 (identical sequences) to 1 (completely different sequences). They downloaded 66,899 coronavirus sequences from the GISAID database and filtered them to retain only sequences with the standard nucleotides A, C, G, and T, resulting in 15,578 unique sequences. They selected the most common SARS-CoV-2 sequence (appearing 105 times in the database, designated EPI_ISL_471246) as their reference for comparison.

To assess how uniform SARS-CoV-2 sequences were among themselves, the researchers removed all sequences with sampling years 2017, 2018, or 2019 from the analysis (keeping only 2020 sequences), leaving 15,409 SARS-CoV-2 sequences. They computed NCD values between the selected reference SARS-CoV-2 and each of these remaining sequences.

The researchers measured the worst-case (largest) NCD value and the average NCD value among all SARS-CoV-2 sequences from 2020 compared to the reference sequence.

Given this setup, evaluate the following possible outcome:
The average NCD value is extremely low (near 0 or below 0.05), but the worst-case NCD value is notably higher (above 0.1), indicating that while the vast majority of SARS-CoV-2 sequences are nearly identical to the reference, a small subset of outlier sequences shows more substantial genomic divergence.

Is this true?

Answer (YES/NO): NO